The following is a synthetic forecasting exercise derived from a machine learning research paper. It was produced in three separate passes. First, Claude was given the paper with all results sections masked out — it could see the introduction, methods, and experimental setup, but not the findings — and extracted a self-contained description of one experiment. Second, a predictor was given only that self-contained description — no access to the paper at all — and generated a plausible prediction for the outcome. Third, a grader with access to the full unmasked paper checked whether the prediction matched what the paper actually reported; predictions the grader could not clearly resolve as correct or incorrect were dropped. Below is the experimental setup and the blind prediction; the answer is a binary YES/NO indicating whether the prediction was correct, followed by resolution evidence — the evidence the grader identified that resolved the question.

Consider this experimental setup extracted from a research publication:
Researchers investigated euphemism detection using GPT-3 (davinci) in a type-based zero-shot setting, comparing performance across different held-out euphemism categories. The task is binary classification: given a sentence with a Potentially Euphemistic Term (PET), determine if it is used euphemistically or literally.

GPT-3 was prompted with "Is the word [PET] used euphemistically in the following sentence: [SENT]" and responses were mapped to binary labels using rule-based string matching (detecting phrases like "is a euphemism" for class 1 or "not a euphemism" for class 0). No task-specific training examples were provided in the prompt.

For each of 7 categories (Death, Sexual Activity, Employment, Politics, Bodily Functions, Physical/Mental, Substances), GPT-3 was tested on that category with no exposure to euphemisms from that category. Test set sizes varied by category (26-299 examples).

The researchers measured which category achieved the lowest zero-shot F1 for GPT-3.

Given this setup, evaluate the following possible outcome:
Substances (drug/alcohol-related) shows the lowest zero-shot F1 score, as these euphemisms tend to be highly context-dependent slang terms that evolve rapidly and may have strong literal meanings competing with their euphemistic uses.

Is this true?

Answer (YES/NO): NO